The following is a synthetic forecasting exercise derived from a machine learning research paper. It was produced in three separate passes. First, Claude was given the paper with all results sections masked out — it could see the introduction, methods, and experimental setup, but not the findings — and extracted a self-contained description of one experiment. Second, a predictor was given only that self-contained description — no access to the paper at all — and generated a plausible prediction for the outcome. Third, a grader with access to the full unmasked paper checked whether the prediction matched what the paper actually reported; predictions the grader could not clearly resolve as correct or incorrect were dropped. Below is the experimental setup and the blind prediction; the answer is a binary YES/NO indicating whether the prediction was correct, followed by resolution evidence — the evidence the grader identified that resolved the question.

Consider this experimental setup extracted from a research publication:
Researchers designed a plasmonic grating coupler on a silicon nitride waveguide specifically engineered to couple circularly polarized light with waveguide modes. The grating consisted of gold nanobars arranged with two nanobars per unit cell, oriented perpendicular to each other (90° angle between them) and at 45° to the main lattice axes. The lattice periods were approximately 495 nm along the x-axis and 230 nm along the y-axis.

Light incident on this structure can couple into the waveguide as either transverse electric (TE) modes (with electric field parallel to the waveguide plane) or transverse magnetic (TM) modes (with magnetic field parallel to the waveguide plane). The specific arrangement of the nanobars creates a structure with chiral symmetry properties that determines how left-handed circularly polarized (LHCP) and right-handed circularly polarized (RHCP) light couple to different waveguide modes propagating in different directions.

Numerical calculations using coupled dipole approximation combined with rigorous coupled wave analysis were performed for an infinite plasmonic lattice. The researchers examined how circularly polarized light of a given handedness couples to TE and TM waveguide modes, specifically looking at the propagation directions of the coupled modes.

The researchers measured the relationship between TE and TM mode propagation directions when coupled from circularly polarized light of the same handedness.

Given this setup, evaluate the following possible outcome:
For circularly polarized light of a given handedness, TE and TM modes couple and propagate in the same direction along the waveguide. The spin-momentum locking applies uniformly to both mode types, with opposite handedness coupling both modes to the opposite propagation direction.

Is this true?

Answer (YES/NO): NO